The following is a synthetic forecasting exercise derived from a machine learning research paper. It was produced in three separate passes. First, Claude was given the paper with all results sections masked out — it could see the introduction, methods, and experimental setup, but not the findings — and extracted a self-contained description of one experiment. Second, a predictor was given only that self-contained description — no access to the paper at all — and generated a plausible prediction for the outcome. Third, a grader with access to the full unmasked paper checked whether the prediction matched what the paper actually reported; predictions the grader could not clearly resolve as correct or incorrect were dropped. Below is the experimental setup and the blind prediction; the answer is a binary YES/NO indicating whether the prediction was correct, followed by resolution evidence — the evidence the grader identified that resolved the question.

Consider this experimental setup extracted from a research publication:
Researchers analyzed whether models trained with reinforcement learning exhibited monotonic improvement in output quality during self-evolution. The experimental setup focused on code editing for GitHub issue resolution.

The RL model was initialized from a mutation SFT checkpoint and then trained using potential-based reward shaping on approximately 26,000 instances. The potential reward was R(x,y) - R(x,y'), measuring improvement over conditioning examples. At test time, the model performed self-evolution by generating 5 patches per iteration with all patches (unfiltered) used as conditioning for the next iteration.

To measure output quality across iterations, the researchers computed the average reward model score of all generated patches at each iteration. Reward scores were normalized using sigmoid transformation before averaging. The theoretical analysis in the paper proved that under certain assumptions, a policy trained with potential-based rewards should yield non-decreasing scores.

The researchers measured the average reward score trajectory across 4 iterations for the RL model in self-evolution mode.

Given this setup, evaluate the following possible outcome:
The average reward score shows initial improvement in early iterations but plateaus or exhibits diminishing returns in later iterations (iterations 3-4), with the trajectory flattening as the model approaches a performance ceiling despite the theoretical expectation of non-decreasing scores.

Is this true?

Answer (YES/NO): NO